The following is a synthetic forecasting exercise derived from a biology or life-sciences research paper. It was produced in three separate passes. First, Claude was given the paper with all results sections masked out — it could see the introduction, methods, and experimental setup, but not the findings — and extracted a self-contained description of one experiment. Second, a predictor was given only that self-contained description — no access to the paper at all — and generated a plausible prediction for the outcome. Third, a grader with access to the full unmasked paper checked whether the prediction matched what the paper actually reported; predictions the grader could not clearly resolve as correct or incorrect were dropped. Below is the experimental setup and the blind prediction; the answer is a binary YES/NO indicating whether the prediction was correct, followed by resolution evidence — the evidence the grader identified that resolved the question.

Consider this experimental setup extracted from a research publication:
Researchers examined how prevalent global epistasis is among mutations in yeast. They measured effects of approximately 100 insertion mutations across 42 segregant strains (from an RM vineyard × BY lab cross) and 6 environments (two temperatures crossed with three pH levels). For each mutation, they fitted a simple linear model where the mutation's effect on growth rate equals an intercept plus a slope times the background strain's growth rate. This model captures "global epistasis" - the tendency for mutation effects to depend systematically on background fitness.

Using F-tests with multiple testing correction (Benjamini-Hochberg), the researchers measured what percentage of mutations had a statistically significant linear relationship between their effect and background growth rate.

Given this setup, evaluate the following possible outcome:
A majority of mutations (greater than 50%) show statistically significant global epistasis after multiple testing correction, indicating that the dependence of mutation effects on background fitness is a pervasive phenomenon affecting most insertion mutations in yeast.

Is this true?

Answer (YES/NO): YES